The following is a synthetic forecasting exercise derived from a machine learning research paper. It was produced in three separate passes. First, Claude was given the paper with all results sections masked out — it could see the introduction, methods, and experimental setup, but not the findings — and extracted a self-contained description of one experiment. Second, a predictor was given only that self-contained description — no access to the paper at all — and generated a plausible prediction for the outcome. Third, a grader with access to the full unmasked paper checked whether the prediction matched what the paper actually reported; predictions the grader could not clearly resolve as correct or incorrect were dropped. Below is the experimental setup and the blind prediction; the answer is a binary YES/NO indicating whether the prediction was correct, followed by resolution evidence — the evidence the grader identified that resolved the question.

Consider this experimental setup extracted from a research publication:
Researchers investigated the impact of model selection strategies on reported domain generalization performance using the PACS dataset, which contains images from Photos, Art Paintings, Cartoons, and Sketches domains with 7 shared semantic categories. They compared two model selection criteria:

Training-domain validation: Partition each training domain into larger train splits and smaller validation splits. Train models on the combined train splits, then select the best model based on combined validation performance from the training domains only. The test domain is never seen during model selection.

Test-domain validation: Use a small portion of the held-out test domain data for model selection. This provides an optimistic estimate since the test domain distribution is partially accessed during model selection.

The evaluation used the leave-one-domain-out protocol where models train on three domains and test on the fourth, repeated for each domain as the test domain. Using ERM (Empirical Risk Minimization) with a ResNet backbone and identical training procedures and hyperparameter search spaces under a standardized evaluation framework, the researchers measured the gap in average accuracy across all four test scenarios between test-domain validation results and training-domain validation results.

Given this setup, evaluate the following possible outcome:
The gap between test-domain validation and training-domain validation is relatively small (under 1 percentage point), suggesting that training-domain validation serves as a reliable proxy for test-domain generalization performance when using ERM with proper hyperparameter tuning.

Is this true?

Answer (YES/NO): NO